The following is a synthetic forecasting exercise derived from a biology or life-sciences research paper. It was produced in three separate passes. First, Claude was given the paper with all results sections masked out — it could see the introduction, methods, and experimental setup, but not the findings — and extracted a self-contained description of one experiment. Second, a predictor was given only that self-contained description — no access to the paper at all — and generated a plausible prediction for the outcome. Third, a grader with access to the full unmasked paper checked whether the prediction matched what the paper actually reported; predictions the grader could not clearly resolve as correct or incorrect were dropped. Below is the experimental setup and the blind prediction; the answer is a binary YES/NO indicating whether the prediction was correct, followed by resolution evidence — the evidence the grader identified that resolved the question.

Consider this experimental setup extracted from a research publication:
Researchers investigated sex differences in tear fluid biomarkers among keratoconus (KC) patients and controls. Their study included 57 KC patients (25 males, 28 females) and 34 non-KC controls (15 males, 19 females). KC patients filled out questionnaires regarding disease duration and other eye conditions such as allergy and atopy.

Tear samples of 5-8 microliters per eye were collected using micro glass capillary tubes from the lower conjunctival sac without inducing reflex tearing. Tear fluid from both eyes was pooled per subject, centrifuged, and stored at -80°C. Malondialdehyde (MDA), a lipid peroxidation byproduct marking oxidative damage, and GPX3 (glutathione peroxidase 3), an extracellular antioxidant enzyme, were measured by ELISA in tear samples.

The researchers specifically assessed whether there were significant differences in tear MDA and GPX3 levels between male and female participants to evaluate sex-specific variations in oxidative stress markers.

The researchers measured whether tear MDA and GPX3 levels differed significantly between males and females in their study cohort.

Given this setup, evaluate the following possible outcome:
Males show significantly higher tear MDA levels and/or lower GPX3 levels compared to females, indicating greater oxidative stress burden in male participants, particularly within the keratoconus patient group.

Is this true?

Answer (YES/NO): NO